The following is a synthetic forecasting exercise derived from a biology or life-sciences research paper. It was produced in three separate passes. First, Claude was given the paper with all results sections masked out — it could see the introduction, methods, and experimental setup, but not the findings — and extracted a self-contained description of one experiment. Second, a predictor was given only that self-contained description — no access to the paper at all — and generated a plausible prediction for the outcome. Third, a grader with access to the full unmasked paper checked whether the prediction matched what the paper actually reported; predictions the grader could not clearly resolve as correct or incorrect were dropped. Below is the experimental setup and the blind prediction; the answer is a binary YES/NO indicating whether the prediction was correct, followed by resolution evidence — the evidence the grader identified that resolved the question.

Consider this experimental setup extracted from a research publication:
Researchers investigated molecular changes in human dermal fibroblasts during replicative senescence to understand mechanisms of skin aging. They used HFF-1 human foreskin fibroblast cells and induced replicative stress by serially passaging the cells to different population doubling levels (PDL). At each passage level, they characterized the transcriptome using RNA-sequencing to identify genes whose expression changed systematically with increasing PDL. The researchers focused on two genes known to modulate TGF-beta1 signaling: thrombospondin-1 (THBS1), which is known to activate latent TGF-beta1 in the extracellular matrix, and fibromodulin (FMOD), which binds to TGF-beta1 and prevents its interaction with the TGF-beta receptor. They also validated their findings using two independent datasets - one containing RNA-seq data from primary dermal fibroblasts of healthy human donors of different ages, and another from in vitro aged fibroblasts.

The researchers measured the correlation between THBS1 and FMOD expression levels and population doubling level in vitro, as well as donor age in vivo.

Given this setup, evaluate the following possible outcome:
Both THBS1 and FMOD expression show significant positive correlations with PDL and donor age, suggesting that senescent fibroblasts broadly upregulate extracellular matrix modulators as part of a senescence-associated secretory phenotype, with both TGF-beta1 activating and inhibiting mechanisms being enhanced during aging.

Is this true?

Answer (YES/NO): YES